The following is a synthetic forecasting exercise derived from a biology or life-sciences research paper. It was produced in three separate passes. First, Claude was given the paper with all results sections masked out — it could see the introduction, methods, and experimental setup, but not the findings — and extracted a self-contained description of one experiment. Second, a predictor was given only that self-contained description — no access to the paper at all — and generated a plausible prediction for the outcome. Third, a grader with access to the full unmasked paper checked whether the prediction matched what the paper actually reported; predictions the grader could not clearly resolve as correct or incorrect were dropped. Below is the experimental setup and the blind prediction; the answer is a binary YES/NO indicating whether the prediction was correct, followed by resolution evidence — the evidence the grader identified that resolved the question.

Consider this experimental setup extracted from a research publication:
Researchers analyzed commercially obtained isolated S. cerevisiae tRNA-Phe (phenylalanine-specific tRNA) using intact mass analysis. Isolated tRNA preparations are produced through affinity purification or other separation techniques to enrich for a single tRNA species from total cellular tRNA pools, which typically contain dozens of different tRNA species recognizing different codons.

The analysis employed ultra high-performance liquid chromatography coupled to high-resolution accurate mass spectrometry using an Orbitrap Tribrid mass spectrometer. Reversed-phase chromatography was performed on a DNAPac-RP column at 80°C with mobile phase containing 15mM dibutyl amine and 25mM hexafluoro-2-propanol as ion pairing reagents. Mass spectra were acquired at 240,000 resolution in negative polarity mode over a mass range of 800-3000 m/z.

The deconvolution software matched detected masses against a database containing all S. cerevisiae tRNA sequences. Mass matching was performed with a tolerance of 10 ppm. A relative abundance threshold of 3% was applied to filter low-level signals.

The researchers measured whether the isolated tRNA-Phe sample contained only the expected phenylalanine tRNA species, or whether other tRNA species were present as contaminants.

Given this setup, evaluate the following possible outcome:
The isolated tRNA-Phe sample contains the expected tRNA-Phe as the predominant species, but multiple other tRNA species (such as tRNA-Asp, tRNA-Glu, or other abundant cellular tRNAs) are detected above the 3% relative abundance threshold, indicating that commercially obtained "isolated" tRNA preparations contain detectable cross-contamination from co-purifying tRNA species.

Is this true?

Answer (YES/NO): YES